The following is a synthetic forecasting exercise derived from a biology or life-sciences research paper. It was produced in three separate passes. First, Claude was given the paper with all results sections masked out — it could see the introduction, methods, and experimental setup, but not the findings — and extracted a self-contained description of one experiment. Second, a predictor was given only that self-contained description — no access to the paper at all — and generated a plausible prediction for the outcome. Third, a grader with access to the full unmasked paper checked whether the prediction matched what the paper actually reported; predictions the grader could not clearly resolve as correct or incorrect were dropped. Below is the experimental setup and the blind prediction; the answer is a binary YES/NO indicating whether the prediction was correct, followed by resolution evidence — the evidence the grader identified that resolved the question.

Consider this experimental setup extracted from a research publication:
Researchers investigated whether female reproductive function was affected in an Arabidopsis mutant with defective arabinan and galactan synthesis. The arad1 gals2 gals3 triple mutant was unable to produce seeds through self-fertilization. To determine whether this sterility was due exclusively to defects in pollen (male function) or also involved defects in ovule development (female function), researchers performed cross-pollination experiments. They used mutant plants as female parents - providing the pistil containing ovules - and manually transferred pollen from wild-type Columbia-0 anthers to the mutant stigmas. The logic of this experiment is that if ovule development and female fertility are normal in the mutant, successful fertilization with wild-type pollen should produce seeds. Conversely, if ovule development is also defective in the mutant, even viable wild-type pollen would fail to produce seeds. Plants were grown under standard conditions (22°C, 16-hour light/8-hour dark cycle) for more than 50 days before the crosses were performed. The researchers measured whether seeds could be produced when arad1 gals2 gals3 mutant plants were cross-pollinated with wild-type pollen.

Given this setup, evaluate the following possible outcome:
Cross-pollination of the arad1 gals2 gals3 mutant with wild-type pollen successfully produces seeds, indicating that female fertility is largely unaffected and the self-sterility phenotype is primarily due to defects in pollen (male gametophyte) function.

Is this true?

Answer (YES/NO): YES